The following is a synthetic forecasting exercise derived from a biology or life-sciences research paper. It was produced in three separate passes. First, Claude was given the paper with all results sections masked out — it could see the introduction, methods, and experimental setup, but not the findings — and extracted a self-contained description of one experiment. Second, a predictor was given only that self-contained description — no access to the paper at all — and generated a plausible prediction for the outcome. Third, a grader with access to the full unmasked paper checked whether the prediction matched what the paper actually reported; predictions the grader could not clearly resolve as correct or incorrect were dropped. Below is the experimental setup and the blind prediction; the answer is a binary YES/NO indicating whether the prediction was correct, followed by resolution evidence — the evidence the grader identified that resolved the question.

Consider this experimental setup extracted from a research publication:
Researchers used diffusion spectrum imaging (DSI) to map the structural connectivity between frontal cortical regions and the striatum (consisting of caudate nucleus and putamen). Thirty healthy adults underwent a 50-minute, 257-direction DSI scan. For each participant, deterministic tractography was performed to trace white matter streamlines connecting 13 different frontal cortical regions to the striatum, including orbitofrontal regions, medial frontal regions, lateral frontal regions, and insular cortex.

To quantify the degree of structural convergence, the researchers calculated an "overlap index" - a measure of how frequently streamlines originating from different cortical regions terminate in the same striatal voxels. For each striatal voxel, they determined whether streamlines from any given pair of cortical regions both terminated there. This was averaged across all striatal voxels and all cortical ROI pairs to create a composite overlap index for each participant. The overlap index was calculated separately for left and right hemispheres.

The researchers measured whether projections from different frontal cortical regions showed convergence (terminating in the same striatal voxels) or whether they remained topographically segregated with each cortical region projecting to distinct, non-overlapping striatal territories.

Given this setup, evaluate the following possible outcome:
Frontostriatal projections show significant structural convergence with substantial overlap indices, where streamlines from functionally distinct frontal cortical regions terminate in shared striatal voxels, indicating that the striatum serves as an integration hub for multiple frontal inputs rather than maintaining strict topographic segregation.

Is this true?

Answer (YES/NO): YES